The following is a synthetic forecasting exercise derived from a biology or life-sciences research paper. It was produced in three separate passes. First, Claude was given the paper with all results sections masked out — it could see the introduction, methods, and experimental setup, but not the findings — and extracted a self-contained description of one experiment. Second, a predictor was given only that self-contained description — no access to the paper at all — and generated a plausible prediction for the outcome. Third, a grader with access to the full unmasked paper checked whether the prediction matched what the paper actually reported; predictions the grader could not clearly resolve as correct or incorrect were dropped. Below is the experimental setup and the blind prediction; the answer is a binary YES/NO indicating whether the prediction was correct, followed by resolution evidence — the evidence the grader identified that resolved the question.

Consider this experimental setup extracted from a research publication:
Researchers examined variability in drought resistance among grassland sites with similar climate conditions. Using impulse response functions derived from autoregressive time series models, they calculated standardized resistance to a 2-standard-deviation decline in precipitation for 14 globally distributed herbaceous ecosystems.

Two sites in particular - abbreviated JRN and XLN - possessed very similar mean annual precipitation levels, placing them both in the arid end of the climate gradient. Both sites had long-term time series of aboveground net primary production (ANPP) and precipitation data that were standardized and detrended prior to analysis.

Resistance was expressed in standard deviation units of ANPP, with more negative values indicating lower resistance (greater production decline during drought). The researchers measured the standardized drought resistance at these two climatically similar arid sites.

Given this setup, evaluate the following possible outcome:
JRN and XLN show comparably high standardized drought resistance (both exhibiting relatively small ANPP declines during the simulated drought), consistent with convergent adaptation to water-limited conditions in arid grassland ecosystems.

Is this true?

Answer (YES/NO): NO